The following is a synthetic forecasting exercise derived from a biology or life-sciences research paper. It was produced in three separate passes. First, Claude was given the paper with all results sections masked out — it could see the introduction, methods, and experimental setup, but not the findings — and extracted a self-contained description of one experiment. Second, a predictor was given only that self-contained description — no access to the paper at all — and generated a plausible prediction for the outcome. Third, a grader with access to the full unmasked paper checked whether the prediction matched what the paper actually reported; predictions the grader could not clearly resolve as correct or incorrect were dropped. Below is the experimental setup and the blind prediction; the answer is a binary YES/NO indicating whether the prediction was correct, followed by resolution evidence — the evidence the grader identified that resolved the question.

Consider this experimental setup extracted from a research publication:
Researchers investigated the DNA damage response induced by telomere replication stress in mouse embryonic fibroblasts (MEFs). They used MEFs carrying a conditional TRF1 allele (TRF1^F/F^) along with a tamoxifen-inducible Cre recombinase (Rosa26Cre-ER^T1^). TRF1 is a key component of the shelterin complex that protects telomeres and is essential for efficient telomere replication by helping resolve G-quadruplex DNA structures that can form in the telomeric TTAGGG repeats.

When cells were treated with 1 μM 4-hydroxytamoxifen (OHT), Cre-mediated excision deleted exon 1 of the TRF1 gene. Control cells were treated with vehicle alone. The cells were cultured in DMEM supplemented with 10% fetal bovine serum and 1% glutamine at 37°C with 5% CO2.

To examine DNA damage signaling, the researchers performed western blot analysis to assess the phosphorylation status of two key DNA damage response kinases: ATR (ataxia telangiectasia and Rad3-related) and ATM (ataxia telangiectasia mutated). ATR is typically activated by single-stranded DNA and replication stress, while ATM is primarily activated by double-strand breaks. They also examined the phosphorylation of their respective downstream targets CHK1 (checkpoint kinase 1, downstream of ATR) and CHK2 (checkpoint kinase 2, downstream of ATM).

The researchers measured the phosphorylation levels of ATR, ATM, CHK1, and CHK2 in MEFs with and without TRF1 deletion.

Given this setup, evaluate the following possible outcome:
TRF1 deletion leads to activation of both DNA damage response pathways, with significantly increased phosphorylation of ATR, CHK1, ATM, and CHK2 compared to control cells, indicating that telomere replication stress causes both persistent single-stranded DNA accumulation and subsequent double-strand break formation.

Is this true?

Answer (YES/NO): YES